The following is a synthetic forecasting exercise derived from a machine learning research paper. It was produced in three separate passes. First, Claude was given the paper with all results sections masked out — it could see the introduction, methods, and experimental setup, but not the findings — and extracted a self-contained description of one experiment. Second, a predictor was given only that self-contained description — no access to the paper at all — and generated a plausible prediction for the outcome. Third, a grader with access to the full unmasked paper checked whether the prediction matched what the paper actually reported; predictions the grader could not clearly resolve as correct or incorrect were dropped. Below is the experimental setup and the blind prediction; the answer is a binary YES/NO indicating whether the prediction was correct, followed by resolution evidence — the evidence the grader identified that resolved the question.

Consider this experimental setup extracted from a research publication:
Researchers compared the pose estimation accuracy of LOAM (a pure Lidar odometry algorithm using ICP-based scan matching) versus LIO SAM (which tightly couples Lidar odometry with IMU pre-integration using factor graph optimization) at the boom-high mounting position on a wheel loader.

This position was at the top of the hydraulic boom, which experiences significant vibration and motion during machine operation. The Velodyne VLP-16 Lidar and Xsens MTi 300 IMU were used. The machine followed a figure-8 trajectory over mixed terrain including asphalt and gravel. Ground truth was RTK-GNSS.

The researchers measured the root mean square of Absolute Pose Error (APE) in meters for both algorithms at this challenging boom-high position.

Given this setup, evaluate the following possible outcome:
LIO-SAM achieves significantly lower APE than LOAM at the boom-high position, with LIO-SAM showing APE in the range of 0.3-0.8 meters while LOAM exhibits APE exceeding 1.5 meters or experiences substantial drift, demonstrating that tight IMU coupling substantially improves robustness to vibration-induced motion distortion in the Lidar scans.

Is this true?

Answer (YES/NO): NO